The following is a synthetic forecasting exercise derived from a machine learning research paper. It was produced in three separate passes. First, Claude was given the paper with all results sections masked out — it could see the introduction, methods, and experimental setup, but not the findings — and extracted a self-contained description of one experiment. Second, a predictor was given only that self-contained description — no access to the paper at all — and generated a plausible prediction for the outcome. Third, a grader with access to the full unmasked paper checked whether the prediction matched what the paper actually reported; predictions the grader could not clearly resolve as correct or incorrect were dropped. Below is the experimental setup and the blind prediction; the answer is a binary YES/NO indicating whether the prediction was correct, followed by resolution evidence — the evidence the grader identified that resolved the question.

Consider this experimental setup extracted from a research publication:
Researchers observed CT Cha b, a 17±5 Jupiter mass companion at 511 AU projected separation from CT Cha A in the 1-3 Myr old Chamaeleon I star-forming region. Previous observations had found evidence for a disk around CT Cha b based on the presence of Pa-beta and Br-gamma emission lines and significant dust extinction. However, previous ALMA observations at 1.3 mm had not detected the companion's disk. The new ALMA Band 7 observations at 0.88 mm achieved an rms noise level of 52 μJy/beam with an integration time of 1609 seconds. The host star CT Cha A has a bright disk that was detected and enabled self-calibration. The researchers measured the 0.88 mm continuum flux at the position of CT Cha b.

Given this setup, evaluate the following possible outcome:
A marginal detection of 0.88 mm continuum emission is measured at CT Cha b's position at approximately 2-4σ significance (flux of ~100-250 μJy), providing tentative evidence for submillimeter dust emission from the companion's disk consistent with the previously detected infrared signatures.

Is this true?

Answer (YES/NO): NO